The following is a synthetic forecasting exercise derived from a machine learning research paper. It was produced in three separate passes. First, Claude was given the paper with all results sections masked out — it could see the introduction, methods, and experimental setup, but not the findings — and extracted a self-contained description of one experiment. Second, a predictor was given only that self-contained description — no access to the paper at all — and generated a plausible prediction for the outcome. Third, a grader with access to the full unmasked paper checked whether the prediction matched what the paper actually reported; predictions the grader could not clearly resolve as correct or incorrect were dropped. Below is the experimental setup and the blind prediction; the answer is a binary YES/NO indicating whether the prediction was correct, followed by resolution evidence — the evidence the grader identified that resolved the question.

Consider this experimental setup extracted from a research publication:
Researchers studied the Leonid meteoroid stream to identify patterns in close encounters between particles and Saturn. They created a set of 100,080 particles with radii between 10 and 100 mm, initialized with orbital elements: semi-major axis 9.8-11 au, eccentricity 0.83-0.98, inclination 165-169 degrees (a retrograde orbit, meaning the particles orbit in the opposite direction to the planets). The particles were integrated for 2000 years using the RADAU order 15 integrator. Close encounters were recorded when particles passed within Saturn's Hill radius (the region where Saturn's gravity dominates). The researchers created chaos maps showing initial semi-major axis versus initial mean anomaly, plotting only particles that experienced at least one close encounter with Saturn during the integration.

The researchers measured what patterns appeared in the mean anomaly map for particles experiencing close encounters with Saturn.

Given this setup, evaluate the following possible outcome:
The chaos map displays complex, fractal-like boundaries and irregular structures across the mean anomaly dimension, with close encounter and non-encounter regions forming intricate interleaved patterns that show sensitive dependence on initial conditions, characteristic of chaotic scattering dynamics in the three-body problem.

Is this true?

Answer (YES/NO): NO